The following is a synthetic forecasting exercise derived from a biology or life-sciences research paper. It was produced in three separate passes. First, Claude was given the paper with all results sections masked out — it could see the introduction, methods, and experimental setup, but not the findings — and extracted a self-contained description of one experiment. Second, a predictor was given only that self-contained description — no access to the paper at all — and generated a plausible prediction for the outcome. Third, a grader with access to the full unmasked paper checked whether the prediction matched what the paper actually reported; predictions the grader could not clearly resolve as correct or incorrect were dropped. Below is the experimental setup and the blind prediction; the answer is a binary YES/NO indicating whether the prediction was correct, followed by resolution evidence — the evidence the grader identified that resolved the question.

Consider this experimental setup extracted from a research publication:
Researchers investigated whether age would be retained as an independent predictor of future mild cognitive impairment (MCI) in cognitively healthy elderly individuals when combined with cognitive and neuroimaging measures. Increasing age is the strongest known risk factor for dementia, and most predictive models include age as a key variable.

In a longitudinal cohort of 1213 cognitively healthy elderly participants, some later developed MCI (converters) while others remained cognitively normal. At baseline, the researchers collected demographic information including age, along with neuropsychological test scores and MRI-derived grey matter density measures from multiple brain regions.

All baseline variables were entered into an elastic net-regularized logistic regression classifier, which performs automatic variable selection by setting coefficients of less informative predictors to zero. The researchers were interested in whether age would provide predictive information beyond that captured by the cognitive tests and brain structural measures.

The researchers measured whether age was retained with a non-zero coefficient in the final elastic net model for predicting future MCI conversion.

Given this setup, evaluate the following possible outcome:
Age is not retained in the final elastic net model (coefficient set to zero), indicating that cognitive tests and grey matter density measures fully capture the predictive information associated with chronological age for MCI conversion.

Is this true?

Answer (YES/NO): YES